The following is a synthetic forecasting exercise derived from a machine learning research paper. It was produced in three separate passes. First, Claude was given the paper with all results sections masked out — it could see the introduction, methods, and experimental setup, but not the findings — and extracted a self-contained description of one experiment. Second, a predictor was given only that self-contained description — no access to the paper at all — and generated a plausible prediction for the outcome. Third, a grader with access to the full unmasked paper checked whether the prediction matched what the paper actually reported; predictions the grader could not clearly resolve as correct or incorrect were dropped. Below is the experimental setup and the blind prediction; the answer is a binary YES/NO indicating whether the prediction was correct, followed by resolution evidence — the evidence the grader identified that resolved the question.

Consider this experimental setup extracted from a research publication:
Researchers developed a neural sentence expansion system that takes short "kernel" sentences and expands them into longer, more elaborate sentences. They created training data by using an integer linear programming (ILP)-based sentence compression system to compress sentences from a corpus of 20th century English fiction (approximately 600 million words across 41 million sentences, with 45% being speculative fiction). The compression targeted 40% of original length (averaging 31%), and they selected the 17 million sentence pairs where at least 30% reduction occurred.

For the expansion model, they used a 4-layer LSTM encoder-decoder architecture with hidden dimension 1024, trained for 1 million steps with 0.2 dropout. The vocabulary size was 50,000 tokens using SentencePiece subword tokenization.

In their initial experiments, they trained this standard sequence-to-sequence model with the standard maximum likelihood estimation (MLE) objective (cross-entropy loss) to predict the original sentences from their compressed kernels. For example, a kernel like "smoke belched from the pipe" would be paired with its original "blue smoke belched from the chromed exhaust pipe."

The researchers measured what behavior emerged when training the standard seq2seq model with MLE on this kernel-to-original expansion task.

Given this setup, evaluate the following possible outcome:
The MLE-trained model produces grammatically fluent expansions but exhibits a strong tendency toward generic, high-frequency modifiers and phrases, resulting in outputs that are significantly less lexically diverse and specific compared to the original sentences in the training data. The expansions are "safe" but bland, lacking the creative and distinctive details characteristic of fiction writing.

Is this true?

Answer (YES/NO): NO